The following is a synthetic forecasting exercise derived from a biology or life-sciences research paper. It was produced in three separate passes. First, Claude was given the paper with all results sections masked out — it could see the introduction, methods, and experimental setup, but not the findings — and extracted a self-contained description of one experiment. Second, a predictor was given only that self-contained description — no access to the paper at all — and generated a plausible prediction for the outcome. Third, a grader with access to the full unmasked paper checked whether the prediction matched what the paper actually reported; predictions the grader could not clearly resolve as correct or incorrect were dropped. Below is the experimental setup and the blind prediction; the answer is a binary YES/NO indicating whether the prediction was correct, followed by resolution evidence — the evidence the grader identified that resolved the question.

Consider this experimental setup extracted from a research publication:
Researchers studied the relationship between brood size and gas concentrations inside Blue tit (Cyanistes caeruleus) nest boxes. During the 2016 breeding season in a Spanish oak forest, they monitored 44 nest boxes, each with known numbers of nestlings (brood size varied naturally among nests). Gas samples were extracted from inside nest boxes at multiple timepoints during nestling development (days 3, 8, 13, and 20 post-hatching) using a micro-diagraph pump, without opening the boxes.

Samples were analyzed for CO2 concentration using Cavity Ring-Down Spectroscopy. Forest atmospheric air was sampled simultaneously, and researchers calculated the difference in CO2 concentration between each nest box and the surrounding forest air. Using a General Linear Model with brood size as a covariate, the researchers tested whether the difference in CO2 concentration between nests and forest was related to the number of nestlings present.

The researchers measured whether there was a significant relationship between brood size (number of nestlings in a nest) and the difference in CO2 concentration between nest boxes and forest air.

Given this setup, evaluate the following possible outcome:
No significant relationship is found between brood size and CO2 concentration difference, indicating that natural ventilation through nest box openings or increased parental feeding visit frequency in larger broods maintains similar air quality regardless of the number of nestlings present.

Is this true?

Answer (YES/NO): NO